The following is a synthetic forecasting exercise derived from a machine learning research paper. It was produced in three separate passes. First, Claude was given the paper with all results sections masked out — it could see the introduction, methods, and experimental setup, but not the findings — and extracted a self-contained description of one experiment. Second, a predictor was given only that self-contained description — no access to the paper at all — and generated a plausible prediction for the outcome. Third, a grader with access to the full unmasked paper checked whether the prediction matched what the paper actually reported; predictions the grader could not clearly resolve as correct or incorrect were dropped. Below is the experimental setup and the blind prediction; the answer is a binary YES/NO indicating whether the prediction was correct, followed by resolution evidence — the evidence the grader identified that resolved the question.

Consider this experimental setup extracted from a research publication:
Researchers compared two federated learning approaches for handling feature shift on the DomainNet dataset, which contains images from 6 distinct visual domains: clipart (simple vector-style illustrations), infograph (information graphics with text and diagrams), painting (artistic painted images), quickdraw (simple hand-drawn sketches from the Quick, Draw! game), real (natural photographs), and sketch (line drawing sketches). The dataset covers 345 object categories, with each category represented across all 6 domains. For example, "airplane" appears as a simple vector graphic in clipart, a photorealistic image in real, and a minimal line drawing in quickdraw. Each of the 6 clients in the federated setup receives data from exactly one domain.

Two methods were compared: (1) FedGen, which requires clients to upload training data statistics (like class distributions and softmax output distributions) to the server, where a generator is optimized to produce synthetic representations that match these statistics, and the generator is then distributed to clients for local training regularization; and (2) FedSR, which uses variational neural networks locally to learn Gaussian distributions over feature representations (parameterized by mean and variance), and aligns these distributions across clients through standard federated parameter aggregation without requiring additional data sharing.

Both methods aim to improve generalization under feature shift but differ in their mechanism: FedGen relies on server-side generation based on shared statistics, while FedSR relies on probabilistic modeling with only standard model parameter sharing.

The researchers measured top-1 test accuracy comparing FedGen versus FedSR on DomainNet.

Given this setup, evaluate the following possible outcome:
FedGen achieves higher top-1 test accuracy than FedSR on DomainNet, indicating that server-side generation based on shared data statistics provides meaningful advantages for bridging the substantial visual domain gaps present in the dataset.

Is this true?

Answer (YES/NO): YES